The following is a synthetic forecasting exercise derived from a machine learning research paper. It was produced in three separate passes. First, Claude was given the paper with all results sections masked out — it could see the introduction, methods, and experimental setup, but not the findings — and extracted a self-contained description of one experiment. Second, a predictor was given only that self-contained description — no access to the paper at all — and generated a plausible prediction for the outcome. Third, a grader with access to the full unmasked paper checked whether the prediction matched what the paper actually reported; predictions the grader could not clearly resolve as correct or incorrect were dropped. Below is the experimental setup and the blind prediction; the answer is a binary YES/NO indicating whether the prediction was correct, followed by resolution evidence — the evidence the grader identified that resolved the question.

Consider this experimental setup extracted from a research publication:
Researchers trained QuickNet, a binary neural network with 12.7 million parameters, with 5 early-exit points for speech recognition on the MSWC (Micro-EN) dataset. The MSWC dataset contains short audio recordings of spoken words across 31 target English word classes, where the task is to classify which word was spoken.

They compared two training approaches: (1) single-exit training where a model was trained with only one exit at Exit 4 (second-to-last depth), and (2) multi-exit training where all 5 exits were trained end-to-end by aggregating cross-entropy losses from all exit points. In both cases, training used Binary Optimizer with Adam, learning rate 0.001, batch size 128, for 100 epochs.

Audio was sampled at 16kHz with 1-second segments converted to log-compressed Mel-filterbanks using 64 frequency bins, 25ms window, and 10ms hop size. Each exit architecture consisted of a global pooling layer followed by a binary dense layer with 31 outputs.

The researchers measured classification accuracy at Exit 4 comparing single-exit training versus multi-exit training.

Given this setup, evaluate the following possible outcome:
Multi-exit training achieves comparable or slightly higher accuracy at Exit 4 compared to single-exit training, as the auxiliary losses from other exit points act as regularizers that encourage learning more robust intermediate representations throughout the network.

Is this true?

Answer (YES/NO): YES